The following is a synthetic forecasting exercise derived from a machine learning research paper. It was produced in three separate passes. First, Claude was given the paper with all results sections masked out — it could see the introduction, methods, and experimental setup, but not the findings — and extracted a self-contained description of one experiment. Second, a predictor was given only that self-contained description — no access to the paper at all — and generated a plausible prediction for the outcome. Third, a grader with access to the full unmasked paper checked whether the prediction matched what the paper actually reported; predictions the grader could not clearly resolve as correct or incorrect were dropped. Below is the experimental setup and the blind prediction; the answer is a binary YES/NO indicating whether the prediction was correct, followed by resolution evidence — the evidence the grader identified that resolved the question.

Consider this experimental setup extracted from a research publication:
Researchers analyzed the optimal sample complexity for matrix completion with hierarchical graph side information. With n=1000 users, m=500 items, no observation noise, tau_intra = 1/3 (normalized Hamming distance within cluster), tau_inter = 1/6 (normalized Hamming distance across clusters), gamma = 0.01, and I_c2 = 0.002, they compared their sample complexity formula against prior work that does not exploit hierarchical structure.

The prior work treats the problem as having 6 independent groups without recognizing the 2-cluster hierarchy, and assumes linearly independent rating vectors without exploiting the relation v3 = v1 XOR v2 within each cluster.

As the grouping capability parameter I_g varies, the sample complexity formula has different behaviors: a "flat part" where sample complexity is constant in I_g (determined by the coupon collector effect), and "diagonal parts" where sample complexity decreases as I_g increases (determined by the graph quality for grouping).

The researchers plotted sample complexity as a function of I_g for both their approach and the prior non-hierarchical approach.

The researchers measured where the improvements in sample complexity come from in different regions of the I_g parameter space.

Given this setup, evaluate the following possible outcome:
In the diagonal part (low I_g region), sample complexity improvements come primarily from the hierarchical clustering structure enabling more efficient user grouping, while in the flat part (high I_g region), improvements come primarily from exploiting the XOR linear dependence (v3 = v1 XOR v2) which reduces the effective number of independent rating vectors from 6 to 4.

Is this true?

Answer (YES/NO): YES